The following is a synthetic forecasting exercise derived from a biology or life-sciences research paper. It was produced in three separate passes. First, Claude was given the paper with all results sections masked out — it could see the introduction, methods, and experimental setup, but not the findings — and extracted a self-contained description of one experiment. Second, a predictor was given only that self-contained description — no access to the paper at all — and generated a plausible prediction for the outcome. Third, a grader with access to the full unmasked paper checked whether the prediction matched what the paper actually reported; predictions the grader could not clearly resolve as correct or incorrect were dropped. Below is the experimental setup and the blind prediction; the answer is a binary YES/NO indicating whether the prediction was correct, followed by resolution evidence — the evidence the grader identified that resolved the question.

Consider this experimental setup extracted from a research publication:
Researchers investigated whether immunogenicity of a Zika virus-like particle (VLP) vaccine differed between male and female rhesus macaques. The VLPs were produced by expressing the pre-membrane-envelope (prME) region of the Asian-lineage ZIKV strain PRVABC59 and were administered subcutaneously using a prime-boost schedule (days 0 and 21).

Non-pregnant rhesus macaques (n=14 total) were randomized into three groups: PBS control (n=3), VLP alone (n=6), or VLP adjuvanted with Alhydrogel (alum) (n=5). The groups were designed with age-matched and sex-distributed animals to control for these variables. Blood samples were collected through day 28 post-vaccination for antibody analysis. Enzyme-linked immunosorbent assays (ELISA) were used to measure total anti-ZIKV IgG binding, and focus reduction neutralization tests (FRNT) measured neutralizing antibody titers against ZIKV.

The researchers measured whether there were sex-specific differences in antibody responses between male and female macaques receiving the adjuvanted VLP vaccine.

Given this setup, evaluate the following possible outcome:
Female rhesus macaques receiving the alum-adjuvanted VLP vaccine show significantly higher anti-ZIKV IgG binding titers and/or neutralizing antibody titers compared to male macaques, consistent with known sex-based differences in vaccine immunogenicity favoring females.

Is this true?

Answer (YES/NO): NO